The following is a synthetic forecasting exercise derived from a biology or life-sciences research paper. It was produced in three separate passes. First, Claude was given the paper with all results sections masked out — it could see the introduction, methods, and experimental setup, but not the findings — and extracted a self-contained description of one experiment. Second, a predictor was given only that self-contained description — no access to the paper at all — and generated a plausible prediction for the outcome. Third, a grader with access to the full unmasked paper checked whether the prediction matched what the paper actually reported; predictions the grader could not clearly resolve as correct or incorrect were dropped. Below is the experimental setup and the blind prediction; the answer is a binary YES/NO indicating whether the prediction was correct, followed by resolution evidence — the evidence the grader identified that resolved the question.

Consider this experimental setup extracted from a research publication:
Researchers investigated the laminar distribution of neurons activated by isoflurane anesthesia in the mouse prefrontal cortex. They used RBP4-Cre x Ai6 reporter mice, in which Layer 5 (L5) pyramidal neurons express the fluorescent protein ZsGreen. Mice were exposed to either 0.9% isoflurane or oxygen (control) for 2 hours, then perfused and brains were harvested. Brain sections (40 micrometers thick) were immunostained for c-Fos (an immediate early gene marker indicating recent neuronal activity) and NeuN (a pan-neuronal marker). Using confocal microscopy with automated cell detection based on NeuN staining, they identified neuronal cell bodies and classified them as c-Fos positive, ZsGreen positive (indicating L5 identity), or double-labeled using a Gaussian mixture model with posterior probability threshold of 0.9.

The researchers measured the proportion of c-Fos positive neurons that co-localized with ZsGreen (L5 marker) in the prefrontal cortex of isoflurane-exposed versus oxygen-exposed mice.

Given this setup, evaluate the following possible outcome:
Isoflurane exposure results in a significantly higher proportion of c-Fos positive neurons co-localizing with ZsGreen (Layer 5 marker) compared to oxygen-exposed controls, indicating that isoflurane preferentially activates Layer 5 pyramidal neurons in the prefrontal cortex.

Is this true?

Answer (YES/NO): YES